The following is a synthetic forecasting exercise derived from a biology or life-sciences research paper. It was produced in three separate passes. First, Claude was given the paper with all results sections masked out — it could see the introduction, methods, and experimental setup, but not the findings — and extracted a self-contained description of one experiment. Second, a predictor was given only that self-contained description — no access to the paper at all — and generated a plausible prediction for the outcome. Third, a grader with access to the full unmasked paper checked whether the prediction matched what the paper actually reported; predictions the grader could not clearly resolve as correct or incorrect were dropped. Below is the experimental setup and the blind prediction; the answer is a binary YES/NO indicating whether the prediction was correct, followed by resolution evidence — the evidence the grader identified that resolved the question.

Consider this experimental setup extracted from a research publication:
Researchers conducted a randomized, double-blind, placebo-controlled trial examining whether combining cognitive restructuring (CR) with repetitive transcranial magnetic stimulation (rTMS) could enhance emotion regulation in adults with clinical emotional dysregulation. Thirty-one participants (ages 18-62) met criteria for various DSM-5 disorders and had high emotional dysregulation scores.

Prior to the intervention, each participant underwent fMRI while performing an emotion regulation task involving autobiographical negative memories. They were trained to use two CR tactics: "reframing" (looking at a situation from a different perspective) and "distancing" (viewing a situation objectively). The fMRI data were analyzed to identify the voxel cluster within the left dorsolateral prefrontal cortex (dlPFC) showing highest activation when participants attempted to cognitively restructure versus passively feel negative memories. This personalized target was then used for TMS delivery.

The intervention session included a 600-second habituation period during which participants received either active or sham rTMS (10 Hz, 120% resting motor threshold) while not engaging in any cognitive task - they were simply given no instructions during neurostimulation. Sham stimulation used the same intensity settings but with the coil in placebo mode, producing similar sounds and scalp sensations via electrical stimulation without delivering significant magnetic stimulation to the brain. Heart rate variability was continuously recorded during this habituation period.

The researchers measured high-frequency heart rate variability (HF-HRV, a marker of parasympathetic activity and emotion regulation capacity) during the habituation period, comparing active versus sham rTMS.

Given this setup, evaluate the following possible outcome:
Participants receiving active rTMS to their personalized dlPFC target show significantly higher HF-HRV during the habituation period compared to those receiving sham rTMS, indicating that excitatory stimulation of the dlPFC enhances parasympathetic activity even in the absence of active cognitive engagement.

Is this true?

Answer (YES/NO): NO